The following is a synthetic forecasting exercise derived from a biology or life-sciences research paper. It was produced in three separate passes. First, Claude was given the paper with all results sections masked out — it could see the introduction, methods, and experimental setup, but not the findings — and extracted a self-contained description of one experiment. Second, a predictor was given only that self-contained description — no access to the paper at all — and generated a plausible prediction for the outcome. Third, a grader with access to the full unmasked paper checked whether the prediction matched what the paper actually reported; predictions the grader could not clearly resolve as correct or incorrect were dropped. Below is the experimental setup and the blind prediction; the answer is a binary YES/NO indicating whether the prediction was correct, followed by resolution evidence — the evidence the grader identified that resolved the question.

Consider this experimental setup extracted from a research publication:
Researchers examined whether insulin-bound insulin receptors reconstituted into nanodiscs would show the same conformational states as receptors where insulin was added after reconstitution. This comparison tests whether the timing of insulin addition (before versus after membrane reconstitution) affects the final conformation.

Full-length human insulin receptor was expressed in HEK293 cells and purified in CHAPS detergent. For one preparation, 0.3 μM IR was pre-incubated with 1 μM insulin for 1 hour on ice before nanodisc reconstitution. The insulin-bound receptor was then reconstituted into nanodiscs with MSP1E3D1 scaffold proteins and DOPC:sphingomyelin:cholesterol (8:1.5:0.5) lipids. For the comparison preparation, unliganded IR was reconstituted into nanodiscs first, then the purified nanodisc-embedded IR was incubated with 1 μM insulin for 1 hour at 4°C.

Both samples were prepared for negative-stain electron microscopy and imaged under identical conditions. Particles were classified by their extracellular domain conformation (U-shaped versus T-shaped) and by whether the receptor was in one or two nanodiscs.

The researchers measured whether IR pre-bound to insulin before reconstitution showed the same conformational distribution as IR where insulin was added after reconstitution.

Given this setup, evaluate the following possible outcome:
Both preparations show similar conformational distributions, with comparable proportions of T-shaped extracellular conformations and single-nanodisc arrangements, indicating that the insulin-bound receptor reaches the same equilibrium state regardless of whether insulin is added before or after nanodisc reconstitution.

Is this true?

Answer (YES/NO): NO